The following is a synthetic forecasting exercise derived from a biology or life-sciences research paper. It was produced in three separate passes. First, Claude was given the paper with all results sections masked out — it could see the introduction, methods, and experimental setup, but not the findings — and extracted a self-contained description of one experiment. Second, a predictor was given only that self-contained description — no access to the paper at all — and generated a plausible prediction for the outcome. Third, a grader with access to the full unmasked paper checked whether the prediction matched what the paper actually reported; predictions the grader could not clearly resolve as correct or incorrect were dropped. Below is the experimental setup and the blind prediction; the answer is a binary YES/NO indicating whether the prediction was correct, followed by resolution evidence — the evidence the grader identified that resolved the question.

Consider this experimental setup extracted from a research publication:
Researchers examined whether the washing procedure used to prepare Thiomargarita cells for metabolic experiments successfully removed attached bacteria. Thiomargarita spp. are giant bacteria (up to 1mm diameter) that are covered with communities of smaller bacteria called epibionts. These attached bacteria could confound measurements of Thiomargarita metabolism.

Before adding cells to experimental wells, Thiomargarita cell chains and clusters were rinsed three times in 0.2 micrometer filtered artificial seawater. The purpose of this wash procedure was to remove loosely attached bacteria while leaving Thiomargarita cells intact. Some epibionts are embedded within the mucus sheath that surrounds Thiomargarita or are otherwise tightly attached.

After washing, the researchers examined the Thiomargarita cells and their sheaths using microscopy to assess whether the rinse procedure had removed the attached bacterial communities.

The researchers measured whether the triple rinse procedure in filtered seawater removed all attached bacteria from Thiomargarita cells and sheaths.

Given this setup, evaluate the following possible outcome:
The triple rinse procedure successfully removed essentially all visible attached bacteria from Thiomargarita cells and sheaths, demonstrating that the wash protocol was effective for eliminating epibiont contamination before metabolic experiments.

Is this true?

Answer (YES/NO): NO